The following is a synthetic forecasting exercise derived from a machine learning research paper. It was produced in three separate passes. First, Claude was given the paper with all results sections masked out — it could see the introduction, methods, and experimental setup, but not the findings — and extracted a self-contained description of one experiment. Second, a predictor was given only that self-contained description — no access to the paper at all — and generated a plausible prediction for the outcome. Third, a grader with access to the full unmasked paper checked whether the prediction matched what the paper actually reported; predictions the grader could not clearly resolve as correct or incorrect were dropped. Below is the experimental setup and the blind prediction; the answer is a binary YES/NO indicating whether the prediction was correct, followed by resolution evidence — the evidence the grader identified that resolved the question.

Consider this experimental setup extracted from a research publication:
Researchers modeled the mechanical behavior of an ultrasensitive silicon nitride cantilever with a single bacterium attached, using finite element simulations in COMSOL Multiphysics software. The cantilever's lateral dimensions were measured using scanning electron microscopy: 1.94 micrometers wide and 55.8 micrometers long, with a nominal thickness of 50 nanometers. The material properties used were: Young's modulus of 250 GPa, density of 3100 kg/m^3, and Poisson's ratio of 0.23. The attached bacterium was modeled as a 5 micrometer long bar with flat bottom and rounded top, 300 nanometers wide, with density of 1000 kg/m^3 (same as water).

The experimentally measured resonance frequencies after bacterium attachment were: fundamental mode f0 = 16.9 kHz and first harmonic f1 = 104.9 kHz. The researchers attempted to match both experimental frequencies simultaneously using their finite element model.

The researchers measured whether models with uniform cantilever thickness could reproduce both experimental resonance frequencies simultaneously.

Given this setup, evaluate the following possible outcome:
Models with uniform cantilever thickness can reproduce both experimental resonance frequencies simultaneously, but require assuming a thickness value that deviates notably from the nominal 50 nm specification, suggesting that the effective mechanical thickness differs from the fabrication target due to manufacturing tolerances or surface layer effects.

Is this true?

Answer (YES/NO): NO